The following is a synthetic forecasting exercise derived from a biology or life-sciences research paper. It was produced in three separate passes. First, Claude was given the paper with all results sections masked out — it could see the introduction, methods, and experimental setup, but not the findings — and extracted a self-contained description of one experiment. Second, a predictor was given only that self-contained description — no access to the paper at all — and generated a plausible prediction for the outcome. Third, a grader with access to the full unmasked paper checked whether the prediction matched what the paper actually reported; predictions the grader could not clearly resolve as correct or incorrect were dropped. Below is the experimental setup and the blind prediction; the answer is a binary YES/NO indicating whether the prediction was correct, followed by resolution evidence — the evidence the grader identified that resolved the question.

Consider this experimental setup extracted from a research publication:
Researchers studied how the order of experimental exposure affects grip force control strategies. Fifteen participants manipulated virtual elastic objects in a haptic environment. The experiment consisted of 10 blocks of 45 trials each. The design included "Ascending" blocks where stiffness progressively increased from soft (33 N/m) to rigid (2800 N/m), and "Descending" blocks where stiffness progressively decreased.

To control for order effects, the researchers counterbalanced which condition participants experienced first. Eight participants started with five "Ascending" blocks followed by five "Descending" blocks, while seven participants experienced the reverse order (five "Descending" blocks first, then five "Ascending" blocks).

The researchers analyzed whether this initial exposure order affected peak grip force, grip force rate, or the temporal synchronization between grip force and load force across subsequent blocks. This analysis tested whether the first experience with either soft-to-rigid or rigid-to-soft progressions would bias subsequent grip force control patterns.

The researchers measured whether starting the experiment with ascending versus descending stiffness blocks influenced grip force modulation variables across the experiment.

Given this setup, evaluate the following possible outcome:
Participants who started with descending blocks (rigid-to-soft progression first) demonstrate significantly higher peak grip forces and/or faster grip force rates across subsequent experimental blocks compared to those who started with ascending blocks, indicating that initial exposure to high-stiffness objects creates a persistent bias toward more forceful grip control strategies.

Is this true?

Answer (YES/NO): NO